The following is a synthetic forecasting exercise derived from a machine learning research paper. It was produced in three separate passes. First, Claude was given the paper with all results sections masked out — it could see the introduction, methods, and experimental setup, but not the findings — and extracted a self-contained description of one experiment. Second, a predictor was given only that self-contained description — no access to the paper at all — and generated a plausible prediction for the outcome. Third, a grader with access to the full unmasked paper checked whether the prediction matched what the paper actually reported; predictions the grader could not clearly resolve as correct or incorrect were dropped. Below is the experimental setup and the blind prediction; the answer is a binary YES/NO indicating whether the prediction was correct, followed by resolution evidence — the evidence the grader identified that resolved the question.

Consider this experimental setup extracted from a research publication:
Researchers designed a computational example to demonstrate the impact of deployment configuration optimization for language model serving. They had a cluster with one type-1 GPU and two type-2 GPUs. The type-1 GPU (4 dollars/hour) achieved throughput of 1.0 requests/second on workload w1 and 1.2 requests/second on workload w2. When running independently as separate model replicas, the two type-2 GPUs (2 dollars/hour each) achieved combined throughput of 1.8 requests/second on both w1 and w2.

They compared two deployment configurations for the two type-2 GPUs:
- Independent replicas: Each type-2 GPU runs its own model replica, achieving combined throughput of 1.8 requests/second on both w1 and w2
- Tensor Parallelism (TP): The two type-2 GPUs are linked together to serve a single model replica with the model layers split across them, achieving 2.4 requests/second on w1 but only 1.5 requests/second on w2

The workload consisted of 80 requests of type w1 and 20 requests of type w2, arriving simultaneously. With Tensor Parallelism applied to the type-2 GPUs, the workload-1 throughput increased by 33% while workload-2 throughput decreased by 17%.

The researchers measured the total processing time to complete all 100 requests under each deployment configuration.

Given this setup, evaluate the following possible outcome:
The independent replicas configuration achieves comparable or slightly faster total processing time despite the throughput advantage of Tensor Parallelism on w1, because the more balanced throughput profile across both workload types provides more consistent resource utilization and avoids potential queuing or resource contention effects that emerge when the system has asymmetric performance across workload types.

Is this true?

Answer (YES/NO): NO